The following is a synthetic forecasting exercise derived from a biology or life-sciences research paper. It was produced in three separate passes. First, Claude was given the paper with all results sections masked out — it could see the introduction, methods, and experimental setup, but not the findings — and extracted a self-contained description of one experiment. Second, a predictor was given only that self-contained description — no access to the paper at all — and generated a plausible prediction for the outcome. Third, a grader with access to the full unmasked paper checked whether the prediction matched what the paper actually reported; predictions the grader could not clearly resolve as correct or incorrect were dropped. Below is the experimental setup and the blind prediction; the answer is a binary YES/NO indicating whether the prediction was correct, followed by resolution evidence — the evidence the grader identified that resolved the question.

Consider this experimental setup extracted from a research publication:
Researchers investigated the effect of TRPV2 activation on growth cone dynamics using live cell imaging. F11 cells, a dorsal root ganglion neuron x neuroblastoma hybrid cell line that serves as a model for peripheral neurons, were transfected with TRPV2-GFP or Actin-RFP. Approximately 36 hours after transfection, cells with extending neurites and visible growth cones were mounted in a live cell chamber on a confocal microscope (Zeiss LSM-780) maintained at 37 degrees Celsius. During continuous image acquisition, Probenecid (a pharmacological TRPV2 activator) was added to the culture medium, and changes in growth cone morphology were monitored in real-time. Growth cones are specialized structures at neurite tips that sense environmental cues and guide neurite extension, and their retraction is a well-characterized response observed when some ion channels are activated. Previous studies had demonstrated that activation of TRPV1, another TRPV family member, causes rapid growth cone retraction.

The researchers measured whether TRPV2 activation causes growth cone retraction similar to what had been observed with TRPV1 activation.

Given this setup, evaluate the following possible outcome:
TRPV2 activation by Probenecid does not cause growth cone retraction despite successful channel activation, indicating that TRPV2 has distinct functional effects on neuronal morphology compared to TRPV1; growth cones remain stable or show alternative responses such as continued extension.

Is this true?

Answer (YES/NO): YES